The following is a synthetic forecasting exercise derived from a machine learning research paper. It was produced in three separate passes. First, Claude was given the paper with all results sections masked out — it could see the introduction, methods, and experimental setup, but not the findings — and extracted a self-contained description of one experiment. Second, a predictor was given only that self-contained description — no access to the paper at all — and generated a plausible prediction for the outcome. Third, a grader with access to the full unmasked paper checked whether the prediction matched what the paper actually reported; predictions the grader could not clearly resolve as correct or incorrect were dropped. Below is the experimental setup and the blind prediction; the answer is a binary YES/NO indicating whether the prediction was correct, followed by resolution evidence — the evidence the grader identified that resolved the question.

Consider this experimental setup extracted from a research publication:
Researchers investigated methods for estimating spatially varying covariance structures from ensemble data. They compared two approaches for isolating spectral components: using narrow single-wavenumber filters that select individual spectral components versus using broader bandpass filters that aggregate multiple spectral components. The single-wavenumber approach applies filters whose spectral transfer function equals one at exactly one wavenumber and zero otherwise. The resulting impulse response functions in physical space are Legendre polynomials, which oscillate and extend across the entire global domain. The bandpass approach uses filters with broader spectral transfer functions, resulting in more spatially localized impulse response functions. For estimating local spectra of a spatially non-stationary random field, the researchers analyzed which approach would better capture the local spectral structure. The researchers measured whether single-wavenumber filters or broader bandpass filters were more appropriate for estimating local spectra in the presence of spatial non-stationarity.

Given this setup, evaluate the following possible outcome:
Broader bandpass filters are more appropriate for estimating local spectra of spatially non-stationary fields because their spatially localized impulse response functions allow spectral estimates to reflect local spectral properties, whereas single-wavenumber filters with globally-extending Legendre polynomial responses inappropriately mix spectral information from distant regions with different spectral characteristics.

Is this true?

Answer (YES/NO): YES